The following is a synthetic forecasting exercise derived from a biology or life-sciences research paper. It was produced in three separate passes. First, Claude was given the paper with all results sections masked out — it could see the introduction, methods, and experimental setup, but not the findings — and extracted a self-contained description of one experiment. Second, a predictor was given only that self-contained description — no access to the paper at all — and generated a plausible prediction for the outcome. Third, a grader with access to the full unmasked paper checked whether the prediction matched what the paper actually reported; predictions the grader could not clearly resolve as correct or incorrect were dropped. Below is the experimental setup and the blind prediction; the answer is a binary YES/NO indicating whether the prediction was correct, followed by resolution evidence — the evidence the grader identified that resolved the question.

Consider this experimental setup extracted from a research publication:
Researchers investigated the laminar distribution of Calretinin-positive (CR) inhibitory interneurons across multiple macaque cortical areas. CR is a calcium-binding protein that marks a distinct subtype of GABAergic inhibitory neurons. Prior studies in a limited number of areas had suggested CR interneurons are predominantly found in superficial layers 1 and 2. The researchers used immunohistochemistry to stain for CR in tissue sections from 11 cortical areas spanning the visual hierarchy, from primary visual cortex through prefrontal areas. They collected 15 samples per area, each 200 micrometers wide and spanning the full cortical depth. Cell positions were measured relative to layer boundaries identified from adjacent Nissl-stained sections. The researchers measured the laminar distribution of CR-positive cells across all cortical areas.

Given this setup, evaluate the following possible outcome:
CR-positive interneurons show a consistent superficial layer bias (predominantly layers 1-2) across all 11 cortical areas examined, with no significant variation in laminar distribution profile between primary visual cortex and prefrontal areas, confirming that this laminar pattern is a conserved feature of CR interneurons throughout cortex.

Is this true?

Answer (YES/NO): YES